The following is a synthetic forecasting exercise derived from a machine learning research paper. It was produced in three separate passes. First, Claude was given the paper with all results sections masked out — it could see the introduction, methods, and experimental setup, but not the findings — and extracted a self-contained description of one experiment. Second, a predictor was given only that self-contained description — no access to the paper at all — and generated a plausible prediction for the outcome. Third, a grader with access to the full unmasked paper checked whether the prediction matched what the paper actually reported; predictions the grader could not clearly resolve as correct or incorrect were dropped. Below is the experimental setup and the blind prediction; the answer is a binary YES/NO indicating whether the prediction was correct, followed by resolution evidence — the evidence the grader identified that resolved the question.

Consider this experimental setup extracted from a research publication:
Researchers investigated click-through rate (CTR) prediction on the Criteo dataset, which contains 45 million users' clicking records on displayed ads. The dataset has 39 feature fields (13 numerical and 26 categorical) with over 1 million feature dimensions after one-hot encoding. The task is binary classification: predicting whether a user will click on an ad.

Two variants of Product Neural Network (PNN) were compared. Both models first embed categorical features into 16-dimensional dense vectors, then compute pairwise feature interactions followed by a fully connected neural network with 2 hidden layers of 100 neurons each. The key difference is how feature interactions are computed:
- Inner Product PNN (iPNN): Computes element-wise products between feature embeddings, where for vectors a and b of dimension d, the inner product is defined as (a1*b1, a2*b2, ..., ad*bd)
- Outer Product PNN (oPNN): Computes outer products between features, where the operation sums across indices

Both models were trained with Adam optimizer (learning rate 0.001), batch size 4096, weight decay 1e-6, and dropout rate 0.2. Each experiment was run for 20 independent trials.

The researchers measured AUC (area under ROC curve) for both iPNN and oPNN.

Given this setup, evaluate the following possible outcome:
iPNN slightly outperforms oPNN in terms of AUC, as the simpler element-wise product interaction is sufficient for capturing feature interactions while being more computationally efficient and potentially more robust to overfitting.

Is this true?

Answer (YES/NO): NO